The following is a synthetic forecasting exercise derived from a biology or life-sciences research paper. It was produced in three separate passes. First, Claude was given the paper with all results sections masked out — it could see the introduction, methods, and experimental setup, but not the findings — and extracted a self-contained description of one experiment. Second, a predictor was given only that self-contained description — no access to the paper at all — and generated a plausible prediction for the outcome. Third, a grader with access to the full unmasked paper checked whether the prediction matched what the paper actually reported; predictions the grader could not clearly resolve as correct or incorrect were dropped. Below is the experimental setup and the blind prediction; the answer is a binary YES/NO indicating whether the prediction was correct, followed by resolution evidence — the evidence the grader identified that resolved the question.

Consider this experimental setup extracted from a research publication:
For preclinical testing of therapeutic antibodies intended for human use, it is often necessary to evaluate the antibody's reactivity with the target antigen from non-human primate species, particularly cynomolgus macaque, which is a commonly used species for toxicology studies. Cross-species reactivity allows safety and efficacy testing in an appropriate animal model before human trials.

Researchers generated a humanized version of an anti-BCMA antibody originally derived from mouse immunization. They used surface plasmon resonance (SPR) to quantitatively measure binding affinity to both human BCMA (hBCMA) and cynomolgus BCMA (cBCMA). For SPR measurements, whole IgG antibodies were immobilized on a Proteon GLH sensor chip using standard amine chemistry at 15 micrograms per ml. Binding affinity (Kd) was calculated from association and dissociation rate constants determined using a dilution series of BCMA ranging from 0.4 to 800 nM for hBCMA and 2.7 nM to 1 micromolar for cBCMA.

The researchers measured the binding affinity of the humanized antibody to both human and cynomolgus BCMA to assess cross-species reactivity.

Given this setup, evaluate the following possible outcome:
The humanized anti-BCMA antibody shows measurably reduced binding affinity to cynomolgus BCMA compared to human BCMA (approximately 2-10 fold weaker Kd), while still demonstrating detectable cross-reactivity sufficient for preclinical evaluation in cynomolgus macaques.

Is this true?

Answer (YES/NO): YES